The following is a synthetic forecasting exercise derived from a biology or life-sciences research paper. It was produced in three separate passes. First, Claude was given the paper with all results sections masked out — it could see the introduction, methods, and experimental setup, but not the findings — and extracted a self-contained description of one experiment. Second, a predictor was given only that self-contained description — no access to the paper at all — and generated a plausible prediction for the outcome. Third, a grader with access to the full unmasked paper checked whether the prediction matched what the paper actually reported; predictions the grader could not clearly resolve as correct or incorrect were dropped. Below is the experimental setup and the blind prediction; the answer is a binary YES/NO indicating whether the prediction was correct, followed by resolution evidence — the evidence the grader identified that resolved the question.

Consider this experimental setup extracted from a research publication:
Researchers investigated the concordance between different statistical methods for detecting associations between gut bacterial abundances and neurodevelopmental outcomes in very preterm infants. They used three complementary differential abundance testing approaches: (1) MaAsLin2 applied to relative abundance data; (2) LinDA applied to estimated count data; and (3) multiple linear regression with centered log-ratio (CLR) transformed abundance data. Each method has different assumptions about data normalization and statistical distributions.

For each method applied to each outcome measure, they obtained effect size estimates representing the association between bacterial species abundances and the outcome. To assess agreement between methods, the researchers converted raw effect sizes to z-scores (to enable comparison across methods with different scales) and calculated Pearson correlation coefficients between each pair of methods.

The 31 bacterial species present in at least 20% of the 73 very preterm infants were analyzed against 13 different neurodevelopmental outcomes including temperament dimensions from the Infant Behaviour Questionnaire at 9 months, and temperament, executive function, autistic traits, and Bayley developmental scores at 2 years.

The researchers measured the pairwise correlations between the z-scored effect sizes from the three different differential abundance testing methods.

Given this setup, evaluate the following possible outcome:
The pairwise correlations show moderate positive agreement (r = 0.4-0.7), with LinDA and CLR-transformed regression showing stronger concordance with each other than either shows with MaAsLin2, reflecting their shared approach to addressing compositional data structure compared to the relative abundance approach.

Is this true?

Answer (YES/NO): NO